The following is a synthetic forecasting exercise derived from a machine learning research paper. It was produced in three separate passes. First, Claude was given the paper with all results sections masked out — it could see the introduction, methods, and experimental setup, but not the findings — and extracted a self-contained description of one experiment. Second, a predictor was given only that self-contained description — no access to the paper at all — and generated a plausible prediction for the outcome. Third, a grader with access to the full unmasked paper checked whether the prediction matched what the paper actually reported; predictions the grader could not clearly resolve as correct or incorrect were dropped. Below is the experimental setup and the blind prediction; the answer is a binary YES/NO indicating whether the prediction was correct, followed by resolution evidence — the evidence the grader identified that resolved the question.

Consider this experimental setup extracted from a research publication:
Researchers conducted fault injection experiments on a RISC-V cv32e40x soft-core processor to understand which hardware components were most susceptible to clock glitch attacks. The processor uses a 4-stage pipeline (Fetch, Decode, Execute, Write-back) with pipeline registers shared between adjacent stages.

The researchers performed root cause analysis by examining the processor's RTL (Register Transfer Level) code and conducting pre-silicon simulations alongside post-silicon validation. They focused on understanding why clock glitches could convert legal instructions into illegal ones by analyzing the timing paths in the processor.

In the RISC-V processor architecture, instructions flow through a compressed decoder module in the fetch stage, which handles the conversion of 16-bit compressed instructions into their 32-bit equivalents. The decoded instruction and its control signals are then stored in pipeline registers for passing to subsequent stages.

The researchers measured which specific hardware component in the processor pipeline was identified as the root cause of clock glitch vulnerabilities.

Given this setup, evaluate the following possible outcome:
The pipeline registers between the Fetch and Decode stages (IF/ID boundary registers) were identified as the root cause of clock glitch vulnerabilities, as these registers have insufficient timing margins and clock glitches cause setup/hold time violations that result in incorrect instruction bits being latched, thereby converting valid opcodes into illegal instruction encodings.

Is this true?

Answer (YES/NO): YES